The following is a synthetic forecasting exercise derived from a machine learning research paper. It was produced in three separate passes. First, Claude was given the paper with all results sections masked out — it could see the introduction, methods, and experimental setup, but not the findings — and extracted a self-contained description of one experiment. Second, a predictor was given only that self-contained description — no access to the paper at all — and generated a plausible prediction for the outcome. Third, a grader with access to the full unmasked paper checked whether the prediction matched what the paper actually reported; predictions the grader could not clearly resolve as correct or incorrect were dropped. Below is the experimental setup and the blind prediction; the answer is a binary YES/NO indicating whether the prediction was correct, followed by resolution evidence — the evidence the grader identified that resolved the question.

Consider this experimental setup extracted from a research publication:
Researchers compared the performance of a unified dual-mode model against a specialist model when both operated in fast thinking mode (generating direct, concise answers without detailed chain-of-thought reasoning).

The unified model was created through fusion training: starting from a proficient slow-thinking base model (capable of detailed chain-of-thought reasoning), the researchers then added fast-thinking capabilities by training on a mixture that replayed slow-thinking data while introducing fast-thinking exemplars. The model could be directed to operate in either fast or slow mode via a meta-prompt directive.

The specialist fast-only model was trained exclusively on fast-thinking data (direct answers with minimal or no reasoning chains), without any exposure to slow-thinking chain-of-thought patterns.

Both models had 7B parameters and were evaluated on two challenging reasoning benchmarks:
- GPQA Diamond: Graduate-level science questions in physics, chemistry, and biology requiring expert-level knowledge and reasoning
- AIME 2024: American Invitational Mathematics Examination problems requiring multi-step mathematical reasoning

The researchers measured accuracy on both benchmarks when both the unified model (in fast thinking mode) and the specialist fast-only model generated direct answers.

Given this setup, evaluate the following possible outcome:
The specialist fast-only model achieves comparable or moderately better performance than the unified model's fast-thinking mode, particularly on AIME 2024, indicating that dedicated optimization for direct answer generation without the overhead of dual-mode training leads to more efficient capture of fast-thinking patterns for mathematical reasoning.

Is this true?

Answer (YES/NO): NO